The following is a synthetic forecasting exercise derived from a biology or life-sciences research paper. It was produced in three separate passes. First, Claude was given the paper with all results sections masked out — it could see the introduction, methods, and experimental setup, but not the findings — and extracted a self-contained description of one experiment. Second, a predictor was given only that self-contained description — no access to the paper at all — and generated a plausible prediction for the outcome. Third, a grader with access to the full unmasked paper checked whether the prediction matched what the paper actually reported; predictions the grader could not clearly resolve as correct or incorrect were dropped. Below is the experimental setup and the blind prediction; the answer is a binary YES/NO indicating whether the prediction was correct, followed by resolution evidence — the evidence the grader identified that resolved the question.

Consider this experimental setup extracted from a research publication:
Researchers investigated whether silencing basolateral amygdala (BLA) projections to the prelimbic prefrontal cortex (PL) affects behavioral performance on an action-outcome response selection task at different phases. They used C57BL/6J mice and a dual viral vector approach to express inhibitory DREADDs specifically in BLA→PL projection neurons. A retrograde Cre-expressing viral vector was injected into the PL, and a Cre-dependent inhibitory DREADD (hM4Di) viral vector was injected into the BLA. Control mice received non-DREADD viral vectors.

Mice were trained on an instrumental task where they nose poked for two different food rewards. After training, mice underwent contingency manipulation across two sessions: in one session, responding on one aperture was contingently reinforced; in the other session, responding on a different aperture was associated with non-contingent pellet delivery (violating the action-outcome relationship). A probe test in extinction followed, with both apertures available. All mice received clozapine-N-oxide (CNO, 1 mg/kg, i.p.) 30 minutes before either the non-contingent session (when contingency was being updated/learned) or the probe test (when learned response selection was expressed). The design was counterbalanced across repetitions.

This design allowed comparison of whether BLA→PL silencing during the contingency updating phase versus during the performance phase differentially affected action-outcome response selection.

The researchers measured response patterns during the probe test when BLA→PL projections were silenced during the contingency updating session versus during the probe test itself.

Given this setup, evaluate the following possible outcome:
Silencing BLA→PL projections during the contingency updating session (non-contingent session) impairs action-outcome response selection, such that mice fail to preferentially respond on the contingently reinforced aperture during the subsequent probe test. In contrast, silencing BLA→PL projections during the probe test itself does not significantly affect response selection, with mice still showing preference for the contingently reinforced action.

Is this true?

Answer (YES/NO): NO